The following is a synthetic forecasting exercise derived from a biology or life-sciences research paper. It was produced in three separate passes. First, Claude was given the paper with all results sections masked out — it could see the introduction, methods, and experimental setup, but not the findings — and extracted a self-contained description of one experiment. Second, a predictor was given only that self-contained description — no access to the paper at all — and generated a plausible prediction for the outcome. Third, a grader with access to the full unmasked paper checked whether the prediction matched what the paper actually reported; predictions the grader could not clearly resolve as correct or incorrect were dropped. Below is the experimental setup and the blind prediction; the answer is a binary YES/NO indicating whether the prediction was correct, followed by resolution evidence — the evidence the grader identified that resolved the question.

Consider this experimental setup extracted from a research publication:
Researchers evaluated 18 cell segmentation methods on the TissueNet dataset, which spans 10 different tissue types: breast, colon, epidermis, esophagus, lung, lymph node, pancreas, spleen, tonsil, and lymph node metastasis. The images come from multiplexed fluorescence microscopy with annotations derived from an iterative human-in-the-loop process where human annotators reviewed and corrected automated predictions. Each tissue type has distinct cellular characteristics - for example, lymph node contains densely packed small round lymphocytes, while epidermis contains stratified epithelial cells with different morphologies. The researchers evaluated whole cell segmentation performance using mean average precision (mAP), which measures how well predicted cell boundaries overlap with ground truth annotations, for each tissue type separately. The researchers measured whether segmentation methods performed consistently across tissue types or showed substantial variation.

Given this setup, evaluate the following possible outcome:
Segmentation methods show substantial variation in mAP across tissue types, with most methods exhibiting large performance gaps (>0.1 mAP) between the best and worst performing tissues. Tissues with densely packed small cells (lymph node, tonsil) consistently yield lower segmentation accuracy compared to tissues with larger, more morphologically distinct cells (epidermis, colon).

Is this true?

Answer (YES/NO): NO